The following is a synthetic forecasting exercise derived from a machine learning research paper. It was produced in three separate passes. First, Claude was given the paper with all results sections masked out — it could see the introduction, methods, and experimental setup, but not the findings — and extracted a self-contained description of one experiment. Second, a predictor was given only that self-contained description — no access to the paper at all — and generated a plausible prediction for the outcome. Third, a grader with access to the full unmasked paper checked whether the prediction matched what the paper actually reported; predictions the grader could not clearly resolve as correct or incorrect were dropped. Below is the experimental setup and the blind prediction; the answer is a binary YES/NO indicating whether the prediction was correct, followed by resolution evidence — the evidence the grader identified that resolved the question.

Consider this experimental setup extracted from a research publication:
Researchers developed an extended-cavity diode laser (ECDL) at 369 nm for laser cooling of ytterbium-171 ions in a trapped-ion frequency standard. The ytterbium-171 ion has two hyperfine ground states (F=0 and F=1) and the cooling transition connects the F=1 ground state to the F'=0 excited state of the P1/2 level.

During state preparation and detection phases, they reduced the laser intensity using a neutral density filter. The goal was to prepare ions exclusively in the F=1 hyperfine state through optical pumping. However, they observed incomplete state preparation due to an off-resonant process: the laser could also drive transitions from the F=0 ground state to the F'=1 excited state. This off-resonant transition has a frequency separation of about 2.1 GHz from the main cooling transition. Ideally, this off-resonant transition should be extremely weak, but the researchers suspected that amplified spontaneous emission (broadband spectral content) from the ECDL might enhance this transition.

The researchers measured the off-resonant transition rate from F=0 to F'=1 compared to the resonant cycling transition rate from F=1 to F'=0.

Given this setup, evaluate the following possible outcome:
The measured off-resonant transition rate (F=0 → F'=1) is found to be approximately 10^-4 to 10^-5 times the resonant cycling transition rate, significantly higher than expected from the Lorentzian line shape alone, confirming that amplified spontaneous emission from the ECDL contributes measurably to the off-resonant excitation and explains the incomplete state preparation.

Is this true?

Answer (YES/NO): NO